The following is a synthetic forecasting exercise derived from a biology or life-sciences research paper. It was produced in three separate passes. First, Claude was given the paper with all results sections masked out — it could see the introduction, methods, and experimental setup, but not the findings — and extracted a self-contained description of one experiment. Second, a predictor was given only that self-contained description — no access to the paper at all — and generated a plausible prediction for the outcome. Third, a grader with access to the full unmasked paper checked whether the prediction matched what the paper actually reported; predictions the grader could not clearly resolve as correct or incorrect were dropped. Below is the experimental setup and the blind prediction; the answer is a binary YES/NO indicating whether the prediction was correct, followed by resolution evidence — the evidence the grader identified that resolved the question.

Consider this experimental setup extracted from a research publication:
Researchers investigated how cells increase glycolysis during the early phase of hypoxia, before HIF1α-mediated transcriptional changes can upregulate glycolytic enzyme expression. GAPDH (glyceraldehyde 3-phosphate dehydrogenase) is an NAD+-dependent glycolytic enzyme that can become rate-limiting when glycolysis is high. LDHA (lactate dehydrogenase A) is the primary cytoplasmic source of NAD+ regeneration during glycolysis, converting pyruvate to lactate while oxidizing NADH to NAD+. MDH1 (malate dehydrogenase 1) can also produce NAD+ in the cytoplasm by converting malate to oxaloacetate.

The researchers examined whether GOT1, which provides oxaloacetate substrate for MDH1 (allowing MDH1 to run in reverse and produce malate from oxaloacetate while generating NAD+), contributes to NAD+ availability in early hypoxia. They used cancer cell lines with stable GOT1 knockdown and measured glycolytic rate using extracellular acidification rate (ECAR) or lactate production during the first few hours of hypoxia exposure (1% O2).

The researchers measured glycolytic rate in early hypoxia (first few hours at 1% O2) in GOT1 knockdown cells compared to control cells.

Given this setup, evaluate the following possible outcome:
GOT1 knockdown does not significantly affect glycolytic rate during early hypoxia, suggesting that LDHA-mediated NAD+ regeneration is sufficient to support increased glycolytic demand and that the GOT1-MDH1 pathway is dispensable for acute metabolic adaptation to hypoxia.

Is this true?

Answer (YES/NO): NO